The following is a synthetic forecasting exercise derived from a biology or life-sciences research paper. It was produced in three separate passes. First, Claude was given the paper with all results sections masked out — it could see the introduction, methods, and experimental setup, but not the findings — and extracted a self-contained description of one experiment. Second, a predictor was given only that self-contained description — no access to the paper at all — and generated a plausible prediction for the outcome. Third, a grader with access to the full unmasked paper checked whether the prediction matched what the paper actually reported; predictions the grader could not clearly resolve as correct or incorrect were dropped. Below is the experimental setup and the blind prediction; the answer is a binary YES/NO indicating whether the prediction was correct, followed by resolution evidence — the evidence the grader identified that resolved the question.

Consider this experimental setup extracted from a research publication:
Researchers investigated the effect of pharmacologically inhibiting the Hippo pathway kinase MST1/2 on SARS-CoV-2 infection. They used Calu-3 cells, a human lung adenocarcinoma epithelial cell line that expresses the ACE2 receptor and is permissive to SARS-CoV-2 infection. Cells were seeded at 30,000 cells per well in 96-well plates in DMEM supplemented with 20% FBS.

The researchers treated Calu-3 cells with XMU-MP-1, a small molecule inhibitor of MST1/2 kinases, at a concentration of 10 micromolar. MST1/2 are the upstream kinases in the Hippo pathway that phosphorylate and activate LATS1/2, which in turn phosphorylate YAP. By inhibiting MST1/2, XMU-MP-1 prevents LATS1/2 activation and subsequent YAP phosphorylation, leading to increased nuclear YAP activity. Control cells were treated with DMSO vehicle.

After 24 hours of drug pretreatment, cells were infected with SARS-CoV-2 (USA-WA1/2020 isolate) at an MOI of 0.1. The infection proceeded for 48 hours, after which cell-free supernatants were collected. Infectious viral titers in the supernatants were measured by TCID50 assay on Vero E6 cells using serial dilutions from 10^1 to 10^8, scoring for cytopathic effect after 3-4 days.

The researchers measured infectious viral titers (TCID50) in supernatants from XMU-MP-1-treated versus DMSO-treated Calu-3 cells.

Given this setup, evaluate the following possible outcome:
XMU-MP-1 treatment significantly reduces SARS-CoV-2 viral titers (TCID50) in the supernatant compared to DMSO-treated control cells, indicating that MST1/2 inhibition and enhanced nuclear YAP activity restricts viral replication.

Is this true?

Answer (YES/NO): NO